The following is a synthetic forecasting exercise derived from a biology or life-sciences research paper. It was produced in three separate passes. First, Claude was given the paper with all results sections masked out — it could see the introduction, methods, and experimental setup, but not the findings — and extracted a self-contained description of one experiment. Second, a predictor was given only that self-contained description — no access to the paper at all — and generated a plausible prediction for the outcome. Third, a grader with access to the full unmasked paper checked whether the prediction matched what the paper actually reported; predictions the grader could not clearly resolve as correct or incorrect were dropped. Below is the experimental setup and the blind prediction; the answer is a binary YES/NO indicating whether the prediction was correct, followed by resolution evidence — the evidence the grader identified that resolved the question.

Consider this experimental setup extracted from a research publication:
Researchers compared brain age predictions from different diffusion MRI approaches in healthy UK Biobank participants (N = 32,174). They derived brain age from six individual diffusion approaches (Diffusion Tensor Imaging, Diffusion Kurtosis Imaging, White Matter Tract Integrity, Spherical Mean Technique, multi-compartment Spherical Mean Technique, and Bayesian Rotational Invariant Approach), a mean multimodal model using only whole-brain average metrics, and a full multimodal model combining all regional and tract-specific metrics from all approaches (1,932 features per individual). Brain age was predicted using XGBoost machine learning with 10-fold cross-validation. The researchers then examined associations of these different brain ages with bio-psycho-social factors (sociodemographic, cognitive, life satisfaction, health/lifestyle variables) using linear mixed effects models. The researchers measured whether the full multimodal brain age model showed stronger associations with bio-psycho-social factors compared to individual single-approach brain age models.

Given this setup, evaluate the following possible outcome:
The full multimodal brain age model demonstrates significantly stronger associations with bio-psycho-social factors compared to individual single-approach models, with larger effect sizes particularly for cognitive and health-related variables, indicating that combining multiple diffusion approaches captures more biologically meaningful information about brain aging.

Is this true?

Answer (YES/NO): NO